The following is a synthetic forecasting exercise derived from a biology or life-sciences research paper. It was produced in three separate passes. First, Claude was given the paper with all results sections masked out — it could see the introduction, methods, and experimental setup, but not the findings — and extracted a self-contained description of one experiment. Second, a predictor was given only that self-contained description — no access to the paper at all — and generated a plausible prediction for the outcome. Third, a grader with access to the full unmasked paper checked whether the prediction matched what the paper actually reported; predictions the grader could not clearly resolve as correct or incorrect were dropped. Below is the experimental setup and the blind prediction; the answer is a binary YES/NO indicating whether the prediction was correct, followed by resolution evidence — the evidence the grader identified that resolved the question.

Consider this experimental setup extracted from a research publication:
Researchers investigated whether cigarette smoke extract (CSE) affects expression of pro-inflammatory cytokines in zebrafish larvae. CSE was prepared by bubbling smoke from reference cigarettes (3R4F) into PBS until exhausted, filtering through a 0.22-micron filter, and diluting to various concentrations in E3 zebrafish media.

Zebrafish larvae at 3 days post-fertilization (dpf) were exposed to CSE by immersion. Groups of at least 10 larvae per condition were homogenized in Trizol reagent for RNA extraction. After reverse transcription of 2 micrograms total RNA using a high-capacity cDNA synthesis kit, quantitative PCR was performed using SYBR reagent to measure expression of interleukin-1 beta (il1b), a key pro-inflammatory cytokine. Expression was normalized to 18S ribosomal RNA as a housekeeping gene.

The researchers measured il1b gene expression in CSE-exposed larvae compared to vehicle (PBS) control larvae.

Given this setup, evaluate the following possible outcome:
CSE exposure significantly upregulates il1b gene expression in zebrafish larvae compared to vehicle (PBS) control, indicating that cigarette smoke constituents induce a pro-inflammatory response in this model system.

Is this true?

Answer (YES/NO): NO